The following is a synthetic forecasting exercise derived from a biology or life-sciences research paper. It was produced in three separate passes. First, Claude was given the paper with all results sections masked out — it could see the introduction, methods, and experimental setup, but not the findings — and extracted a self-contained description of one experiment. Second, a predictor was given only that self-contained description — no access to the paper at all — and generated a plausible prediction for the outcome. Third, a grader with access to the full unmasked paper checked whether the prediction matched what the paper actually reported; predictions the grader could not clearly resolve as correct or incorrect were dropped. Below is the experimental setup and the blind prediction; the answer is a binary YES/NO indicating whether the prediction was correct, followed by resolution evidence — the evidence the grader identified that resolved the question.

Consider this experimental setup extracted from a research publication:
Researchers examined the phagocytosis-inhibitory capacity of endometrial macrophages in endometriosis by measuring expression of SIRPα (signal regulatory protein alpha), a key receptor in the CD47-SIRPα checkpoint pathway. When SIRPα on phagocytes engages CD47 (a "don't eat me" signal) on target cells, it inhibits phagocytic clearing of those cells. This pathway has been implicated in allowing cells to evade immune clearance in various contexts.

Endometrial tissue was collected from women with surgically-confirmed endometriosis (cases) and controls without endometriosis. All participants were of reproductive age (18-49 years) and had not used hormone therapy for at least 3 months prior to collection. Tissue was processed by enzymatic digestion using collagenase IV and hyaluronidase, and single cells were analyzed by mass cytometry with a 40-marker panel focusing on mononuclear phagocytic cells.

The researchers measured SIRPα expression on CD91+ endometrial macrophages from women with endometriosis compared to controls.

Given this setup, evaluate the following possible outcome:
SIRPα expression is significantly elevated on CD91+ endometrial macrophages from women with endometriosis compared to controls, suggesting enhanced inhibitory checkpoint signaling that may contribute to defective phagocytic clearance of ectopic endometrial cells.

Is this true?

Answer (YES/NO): YES